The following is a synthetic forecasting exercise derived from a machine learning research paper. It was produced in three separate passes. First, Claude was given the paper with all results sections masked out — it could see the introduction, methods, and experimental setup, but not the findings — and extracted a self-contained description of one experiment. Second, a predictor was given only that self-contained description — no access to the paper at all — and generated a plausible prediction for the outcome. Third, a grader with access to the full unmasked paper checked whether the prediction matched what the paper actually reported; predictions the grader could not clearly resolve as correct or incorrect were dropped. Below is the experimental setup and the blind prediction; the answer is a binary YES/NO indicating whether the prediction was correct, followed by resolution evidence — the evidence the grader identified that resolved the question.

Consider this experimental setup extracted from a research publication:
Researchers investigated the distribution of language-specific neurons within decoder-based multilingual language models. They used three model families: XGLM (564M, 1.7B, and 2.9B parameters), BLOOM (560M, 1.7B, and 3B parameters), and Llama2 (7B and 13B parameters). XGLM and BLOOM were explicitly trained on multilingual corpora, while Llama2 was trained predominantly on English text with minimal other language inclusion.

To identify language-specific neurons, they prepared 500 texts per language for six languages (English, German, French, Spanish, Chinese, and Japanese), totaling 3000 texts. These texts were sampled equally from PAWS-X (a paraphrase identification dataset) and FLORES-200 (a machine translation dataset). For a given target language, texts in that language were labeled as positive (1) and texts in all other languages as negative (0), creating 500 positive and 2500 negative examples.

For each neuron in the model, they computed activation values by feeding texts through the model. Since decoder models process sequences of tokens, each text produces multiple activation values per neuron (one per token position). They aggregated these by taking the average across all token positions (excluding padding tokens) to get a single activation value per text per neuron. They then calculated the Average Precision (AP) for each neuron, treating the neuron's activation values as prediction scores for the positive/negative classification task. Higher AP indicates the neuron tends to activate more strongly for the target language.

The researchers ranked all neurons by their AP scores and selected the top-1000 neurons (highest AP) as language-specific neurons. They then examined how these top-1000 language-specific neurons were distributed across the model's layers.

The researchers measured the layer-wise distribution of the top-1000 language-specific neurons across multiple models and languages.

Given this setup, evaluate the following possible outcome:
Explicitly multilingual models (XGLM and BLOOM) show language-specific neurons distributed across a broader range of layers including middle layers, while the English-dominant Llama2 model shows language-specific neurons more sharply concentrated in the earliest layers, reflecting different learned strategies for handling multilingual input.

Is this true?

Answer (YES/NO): NO